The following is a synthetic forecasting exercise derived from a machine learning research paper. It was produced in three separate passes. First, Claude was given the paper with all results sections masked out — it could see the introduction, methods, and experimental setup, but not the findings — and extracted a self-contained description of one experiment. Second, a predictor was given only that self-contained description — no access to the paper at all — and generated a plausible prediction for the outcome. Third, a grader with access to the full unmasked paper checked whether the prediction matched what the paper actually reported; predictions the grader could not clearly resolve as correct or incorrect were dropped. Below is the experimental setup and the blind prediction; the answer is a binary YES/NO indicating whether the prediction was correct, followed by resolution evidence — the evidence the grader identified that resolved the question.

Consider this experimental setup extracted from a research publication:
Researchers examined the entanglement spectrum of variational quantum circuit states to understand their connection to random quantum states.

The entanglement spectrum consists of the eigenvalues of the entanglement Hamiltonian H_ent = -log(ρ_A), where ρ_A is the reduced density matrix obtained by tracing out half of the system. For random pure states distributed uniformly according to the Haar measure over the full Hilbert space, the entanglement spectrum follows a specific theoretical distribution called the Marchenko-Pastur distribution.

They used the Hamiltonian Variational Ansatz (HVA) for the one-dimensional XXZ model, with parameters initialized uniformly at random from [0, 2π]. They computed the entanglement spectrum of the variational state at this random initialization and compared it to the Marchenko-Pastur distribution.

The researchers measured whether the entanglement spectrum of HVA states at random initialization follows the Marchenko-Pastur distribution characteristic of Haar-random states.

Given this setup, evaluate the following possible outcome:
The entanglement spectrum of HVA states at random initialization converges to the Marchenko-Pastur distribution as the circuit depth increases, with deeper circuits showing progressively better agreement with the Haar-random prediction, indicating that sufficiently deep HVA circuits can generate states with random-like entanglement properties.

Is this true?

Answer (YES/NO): YES